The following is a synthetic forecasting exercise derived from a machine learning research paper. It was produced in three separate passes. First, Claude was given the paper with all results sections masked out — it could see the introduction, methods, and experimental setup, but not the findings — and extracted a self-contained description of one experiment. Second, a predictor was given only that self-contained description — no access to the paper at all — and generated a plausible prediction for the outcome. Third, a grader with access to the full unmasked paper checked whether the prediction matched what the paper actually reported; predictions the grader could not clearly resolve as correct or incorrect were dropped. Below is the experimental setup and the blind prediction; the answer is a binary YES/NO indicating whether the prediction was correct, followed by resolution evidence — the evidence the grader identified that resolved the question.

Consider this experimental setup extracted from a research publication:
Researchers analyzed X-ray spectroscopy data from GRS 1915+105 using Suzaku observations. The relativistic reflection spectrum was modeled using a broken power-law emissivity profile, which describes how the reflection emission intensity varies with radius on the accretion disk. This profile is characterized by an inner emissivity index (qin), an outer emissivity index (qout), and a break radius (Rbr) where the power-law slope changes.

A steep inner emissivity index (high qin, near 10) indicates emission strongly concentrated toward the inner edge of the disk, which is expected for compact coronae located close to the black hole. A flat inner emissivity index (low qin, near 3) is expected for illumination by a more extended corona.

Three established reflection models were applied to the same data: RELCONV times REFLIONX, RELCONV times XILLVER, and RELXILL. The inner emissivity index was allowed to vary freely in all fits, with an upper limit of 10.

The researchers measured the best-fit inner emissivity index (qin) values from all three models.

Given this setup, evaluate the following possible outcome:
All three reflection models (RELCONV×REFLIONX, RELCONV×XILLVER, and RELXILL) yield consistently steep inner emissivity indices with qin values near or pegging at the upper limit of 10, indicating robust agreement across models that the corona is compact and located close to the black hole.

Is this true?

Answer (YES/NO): YES